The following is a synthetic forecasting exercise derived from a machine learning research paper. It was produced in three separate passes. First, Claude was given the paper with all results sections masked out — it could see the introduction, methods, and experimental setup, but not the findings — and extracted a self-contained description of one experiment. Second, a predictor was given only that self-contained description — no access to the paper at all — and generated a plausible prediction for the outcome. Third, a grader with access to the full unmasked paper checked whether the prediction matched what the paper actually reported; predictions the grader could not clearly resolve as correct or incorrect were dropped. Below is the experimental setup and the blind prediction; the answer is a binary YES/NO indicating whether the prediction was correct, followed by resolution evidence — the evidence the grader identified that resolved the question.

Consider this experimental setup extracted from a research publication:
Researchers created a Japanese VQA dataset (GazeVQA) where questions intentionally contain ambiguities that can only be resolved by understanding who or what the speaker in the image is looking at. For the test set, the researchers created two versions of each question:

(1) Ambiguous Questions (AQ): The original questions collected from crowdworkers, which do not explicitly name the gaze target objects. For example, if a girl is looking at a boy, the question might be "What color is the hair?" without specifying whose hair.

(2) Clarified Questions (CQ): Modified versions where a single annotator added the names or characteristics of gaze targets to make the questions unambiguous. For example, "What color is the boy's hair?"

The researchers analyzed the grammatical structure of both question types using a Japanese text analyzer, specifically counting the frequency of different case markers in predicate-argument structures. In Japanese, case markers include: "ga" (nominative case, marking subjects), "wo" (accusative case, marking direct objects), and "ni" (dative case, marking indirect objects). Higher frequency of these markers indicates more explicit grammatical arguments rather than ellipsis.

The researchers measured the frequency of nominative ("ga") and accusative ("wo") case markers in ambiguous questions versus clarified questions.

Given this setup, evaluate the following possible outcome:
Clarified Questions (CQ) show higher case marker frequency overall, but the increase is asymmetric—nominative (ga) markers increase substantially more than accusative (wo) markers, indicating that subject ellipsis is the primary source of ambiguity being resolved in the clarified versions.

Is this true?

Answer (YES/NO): NO